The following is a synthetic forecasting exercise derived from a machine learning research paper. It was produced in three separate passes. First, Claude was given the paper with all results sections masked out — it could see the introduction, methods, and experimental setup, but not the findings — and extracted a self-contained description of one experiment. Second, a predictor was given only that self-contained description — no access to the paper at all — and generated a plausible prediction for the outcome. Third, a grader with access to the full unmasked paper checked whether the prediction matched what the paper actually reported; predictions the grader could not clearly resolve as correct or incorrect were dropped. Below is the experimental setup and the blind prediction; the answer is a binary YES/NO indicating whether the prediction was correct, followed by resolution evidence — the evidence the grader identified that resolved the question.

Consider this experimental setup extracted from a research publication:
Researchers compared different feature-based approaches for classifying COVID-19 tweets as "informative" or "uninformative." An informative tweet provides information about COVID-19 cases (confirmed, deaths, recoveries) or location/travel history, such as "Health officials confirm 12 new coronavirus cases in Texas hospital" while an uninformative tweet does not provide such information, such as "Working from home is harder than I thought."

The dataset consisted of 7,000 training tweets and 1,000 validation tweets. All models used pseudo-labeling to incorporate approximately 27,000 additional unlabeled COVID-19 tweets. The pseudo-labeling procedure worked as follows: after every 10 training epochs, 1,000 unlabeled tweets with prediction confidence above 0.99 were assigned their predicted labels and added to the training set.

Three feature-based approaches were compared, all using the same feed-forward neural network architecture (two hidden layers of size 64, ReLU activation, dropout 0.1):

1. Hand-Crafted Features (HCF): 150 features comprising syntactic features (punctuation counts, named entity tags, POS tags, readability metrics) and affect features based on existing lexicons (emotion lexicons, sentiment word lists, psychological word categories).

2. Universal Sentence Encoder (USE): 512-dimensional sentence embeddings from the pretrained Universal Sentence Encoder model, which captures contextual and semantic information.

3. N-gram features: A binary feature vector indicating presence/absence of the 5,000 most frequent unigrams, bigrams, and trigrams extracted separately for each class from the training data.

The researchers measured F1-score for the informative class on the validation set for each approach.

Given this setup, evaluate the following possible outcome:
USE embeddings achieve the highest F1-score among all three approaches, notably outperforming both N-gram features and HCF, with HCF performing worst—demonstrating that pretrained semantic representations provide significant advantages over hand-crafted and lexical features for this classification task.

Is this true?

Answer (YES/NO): NO